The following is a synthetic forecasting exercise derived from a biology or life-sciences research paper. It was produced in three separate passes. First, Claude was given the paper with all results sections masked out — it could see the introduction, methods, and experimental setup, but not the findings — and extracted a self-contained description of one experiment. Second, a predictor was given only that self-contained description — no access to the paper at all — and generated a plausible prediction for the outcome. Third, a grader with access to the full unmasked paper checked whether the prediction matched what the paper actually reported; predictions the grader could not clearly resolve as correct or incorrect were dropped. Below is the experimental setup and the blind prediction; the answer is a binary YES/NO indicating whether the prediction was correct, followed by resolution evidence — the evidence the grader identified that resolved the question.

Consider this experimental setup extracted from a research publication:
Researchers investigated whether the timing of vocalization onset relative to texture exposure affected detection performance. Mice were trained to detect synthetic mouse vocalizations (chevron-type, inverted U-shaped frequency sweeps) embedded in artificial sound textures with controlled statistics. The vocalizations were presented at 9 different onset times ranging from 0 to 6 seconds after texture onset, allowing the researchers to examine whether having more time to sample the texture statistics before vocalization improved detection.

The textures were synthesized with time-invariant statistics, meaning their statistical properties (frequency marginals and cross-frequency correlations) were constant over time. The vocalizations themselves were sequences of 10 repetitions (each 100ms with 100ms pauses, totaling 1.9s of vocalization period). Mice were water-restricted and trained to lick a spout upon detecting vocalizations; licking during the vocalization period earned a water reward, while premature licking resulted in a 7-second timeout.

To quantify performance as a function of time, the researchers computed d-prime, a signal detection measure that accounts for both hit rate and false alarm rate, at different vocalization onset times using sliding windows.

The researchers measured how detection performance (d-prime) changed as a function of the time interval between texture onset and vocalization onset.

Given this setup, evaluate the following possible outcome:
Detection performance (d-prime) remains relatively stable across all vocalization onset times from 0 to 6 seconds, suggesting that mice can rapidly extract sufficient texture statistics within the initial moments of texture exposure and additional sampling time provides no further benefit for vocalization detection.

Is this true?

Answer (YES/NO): NO